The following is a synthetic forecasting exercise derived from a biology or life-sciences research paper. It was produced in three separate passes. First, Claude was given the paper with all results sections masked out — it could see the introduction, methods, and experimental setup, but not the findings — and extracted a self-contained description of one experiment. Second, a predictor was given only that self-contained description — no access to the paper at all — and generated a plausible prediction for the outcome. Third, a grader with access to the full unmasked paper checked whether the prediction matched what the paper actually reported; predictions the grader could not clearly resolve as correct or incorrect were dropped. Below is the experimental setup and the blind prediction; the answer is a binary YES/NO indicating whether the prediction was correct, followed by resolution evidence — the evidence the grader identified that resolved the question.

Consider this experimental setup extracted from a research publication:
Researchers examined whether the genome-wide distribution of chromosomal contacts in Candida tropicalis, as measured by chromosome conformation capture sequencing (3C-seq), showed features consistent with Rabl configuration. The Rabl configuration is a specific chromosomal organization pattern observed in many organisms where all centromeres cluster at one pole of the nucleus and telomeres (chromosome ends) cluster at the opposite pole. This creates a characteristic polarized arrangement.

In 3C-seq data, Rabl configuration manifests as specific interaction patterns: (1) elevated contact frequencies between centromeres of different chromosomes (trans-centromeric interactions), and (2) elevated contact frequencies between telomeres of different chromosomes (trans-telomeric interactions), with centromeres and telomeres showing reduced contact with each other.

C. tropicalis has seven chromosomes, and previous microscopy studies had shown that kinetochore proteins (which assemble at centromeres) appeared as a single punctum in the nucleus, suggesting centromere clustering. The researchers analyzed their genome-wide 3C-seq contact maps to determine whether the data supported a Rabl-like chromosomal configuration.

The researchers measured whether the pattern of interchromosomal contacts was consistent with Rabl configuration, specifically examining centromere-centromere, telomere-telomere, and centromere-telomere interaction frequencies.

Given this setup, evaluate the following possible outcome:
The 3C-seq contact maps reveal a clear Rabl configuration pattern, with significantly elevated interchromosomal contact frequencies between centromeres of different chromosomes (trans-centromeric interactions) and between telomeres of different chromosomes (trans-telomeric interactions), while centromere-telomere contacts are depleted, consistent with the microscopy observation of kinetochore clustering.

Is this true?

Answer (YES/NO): YES